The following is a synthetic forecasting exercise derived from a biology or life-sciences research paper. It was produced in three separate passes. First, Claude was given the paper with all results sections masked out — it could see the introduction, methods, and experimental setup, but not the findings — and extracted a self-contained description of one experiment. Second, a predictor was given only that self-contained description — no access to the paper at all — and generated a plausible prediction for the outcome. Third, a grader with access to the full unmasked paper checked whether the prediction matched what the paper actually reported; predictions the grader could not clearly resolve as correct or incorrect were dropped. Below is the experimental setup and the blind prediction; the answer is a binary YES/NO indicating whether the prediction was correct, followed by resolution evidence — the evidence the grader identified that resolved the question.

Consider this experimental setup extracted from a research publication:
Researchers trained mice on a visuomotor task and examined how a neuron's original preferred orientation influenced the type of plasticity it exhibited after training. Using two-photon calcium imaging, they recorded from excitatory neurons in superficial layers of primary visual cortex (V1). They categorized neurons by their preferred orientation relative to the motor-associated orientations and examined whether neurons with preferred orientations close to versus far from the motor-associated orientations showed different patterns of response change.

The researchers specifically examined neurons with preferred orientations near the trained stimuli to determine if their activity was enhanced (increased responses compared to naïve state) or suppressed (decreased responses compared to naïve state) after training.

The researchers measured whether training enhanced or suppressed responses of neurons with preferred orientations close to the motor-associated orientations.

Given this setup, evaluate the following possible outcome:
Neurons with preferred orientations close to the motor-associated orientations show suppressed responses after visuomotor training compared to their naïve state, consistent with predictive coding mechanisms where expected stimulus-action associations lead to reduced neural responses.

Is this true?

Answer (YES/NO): YES